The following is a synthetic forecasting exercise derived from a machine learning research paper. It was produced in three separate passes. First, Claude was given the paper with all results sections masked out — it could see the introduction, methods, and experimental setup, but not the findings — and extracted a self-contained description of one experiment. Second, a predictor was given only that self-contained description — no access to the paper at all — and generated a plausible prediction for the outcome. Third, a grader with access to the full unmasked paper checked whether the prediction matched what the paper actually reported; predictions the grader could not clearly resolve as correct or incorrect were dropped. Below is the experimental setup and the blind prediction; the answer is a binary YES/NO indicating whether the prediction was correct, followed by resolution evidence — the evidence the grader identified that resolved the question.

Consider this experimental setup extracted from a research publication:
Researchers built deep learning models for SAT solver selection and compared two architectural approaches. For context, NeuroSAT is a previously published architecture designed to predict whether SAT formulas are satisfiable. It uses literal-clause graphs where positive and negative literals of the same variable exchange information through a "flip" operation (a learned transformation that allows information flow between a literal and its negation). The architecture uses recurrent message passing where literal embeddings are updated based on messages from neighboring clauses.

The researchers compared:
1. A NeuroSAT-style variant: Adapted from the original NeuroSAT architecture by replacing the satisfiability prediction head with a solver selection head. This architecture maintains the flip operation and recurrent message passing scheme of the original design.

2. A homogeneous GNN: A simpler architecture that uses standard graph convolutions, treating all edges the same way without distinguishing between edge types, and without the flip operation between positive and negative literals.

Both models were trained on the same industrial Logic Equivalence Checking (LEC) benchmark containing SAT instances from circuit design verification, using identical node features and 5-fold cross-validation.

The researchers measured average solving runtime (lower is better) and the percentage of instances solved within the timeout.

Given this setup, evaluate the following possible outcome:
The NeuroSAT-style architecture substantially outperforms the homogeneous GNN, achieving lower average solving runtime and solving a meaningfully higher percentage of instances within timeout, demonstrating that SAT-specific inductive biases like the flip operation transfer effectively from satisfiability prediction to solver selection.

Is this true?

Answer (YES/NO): NO